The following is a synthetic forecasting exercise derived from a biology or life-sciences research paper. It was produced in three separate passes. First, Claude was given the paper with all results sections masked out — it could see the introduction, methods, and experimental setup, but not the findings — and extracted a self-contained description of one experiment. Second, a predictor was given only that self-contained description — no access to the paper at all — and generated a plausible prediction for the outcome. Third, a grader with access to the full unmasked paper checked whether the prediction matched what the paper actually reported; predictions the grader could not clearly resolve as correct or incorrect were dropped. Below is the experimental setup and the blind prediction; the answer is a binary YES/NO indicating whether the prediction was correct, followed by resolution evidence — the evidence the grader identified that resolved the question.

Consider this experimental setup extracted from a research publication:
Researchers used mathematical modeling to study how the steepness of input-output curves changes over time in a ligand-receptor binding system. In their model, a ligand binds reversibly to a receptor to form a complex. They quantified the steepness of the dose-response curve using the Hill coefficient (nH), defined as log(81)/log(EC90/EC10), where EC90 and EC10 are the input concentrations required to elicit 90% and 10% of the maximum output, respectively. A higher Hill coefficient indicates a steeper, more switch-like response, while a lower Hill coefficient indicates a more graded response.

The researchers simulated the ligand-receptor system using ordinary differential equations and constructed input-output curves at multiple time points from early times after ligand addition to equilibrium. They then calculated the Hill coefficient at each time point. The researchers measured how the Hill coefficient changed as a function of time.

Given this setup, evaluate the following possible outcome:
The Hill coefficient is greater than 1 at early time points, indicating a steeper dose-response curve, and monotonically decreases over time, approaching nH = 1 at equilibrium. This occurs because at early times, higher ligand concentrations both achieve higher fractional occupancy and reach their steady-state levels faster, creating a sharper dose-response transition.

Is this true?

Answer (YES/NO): YES